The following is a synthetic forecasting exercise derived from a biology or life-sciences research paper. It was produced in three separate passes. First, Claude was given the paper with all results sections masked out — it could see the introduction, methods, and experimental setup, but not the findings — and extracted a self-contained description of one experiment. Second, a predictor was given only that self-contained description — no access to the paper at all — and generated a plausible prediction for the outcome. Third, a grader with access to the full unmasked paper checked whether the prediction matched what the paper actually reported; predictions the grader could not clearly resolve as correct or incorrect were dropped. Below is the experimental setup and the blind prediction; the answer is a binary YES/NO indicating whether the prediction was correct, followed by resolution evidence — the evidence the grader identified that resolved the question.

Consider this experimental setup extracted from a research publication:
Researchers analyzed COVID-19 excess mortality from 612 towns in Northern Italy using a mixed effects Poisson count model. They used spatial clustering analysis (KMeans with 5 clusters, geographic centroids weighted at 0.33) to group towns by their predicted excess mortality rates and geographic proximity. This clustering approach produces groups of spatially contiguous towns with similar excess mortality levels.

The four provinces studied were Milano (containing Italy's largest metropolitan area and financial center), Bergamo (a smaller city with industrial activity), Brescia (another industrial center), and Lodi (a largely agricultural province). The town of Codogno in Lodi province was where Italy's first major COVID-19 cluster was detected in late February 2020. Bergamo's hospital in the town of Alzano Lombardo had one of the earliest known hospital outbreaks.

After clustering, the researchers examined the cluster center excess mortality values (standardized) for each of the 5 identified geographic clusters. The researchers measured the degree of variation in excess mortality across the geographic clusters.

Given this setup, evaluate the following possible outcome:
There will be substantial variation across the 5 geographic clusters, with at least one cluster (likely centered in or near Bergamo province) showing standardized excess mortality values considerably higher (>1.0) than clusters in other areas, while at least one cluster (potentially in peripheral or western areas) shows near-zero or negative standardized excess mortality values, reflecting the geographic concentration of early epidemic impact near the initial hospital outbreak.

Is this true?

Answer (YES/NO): NO